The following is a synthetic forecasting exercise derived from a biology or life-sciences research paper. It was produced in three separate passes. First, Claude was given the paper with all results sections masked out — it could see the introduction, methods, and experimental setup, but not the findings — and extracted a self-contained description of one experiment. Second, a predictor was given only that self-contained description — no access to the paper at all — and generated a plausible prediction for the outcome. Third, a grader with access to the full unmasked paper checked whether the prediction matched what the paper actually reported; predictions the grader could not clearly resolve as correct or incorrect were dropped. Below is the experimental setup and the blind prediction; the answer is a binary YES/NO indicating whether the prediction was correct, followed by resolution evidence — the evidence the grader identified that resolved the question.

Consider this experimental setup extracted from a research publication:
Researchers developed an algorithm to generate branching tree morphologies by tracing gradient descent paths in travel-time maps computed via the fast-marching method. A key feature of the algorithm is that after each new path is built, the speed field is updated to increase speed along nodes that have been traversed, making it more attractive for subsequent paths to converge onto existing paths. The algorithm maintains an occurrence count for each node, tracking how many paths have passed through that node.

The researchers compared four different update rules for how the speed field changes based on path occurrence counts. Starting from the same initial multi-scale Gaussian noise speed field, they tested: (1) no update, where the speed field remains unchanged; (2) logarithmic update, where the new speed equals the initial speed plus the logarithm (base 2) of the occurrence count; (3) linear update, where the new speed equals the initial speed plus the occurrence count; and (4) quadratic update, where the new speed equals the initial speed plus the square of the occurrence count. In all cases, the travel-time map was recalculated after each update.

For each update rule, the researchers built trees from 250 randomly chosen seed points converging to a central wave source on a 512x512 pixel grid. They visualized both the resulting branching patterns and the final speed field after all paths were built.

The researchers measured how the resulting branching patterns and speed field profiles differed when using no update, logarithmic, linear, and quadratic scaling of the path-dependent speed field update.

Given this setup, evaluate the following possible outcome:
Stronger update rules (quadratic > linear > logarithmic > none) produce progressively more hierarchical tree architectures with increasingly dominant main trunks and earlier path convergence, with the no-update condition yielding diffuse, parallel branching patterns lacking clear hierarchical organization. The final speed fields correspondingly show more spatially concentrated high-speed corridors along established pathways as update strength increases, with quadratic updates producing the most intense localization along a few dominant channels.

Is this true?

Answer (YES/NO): NO